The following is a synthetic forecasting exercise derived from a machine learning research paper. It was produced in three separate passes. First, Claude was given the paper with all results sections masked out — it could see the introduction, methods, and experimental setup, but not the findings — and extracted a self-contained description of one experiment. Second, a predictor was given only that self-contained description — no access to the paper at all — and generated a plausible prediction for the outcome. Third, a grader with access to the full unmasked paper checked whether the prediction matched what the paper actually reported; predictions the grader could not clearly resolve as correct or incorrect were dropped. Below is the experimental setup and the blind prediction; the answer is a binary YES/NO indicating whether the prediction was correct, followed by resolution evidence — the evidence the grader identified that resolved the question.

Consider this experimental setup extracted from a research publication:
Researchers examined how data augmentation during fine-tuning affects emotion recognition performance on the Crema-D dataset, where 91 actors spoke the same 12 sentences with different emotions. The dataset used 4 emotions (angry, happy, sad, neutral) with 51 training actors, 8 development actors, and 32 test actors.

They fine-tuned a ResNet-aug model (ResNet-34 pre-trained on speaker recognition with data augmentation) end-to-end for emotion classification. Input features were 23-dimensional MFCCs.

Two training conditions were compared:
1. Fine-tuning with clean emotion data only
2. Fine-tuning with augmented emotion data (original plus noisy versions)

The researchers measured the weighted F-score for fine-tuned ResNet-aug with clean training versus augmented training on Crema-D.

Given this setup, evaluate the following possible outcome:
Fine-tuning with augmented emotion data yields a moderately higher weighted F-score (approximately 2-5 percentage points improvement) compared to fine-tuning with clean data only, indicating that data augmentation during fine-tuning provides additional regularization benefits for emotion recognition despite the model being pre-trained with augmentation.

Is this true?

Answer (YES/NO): NO